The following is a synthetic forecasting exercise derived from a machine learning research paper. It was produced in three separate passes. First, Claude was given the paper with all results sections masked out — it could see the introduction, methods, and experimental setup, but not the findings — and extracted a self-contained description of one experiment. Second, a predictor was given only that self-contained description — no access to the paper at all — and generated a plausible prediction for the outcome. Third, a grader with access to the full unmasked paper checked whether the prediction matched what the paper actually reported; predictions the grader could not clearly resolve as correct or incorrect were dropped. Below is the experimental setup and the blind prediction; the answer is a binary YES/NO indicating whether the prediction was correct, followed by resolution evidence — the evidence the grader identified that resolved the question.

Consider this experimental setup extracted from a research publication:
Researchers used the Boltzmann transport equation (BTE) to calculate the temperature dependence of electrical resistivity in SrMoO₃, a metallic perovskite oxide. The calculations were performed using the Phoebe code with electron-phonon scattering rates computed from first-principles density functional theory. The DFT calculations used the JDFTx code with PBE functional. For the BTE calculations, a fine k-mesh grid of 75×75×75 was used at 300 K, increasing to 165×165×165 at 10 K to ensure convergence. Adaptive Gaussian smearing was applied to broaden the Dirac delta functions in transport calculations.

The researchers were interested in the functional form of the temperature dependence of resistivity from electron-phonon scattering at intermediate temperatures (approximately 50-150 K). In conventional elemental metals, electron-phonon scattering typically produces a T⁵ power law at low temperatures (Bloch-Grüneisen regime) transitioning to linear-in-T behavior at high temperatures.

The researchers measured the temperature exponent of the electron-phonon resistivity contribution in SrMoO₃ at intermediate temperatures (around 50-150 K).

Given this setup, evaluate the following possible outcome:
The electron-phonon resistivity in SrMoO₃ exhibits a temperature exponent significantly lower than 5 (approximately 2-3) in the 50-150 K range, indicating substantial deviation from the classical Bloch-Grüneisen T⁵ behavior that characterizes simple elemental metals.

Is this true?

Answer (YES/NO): YES